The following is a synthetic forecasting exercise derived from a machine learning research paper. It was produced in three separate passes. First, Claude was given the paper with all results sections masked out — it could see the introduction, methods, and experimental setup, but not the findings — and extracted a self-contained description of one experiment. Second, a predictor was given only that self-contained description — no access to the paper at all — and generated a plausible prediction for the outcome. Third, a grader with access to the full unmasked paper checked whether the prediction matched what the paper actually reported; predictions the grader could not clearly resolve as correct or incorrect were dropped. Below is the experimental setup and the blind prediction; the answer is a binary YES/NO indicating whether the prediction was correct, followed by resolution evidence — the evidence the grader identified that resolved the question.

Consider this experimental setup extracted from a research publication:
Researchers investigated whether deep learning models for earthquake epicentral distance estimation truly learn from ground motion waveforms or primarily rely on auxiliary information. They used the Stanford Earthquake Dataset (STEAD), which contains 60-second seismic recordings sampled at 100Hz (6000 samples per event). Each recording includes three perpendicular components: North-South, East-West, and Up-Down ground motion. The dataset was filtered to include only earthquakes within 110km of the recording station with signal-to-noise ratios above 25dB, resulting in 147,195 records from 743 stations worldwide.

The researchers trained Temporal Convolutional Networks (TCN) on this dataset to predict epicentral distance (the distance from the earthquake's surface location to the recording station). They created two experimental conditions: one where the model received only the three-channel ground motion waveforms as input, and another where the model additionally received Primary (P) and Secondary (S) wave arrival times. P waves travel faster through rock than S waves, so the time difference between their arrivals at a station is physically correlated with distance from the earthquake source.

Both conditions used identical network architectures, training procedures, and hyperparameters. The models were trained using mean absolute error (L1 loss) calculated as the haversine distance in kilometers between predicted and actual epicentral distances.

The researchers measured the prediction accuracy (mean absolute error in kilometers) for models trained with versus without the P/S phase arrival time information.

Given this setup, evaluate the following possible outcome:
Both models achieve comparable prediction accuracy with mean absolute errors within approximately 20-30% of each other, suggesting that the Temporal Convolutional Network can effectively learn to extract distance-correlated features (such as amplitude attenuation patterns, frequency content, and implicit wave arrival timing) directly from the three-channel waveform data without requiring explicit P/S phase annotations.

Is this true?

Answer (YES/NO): NO